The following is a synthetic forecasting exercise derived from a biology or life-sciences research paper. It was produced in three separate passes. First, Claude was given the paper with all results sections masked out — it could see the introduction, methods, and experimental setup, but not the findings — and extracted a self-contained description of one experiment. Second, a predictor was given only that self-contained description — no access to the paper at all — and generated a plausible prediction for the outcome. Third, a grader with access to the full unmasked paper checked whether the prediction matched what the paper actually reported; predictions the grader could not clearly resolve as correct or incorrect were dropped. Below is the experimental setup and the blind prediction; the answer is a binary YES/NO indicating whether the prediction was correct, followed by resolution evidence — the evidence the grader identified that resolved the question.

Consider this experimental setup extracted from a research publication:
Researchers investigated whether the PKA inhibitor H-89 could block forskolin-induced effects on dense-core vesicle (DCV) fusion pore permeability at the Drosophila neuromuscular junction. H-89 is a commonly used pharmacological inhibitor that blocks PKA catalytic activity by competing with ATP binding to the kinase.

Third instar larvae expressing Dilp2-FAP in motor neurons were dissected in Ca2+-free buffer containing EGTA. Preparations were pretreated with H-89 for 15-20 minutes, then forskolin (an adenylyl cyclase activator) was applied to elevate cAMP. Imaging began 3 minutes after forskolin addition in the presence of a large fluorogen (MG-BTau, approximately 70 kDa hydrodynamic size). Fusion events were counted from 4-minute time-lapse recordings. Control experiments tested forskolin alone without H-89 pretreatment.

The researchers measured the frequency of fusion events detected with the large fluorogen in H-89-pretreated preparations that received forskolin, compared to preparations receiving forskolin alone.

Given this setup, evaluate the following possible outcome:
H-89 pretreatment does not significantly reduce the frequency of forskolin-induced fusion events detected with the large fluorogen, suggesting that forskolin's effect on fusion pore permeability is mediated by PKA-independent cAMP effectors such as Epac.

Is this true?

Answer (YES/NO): NO